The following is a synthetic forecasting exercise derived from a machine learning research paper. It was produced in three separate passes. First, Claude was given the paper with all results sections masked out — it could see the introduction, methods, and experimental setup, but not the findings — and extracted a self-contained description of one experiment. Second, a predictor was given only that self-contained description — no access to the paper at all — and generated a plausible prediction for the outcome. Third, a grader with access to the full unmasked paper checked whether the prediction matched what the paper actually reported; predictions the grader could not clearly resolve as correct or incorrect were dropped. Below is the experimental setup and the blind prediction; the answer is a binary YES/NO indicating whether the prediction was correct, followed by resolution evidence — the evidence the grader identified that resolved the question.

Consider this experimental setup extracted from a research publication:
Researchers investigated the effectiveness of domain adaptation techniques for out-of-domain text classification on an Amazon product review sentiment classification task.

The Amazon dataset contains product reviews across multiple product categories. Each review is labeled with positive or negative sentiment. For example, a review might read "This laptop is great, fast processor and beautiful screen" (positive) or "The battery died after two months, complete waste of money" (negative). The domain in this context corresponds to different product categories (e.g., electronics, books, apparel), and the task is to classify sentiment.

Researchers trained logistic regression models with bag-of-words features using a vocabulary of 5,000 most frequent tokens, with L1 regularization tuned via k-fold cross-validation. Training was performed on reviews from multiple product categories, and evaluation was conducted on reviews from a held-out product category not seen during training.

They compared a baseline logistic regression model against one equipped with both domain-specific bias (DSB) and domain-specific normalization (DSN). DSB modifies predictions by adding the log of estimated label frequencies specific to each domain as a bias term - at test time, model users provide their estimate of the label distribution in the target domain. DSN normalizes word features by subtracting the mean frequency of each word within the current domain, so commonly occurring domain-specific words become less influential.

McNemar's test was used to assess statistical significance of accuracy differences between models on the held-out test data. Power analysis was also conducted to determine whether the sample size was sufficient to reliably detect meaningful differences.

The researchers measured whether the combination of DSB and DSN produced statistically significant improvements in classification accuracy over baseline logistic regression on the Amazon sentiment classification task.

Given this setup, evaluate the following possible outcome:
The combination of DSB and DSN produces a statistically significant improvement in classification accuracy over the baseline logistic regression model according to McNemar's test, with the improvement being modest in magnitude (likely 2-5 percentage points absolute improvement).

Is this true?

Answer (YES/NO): NO